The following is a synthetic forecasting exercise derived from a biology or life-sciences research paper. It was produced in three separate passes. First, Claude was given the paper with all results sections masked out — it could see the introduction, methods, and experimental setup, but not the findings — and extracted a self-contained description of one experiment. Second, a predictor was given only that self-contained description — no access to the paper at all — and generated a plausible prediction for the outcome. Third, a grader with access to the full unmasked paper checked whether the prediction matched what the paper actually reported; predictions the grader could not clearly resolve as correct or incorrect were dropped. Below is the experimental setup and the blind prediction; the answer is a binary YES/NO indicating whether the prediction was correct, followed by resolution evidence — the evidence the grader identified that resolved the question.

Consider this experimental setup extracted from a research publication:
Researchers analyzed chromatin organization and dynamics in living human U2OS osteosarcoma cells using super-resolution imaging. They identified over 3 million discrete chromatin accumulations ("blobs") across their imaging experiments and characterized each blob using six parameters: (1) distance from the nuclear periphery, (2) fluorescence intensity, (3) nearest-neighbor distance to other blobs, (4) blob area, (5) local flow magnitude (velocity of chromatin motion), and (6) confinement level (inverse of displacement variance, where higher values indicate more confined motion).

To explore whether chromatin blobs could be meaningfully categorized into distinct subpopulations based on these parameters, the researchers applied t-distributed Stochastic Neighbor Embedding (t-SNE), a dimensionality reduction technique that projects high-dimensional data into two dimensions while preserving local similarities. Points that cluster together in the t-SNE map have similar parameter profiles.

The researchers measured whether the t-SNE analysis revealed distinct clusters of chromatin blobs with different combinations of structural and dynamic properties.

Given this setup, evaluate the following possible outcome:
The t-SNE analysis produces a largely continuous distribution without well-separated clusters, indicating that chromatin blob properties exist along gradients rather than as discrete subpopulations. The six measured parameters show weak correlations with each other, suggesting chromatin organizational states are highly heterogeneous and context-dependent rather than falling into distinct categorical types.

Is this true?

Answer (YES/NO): NO